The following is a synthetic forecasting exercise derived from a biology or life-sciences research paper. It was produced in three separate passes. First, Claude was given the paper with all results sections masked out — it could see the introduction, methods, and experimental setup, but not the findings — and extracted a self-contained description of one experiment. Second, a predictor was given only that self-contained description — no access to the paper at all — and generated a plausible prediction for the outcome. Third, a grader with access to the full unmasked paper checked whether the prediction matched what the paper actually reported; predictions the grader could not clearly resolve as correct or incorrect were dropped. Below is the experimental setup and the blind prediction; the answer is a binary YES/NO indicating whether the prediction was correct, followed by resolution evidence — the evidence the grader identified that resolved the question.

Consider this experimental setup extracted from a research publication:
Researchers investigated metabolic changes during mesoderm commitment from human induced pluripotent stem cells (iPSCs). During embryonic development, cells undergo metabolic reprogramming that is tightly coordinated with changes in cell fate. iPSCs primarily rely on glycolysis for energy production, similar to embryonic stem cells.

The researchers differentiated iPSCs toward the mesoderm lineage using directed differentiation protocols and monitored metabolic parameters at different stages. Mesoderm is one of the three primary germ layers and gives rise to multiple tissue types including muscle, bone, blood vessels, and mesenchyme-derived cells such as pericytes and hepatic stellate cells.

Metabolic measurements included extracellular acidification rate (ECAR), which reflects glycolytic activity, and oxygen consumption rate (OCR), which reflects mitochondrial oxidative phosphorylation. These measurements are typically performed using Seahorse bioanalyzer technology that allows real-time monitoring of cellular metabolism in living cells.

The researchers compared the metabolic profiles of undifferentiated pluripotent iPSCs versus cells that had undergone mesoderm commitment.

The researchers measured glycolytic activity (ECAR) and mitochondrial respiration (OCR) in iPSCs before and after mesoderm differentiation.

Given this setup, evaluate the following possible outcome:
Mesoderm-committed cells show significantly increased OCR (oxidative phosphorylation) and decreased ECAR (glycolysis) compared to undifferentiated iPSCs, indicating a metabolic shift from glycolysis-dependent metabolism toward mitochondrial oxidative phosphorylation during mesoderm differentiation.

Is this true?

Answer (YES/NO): NO